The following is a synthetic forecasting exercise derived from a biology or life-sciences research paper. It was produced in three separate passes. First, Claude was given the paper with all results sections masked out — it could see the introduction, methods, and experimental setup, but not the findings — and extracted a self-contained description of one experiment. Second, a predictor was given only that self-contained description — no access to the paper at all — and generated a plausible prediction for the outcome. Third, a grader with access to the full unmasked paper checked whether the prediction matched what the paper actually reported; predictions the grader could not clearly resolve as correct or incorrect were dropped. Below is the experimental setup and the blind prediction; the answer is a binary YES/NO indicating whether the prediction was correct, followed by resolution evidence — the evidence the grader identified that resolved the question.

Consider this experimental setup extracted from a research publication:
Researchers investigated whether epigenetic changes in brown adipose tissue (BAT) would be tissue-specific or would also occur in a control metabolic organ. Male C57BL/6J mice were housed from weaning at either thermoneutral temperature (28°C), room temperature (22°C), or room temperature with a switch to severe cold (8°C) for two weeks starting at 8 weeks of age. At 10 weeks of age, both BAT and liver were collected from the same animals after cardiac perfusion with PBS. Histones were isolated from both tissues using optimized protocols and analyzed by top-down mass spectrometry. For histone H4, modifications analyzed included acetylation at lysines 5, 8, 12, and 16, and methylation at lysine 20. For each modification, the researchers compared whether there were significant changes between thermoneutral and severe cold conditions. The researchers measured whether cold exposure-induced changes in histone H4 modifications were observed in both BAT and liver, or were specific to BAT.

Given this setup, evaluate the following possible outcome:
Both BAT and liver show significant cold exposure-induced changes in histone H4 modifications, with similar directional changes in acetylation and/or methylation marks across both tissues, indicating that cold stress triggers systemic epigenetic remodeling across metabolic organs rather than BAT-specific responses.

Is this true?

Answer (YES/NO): NO